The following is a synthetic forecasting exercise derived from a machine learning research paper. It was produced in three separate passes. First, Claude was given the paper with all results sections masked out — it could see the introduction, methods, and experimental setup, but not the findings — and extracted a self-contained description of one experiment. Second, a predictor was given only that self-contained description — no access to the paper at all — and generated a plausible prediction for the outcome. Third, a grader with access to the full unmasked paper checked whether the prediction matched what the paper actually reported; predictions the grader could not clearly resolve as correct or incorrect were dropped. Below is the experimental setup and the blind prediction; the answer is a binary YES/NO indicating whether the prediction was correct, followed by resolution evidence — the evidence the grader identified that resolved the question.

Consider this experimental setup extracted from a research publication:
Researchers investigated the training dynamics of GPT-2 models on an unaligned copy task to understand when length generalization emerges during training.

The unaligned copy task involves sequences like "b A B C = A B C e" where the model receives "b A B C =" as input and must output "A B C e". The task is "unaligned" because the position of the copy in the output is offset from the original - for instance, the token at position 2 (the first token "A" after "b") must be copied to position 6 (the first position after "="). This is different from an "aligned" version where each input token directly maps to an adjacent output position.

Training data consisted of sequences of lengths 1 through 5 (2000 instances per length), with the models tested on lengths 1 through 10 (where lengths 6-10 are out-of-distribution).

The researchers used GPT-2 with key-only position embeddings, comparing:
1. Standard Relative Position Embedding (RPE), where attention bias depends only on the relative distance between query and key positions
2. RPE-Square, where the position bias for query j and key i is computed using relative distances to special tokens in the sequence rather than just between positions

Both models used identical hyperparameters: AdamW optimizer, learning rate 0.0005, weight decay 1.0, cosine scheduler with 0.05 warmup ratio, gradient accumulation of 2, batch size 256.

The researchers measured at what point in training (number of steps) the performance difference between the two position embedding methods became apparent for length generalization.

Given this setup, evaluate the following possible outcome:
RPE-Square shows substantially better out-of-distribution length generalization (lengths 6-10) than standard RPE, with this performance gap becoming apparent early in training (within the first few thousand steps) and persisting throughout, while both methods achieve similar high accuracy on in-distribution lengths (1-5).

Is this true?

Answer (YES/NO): NO